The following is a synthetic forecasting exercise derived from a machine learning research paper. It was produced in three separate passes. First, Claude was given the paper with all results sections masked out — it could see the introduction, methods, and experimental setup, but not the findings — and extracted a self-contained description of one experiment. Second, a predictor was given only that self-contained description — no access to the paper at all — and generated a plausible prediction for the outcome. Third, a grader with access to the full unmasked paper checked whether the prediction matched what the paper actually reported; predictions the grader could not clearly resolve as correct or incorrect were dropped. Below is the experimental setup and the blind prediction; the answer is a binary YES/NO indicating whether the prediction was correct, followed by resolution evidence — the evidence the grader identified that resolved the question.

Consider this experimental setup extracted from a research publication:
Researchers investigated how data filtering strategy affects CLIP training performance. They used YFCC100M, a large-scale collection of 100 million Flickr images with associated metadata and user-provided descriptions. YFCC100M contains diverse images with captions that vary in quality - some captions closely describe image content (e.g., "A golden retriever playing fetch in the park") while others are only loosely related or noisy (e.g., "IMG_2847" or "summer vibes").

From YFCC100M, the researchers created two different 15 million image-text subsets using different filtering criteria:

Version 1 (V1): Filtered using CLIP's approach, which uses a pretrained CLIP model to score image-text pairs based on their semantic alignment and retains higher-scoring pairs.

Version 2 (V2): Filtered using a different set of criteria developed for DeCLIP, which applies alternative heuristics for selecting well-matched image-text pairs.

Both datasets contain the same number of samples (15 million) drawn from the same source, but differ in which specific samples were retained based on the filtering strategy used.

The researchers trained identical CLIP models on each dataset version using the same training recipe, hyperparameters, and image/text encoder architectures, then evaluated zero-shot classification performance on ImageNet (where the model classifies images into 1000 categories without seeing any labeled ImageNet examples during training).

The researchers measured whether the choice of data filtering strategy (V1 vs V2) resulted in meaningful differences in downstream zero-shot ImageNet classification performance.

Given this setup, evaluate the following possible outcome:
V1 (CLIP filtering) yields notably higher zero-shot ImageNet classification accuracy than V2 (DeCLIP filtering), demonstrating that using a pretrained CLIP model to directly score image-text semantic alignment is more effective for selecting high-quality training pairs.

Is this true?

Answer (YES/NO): NO